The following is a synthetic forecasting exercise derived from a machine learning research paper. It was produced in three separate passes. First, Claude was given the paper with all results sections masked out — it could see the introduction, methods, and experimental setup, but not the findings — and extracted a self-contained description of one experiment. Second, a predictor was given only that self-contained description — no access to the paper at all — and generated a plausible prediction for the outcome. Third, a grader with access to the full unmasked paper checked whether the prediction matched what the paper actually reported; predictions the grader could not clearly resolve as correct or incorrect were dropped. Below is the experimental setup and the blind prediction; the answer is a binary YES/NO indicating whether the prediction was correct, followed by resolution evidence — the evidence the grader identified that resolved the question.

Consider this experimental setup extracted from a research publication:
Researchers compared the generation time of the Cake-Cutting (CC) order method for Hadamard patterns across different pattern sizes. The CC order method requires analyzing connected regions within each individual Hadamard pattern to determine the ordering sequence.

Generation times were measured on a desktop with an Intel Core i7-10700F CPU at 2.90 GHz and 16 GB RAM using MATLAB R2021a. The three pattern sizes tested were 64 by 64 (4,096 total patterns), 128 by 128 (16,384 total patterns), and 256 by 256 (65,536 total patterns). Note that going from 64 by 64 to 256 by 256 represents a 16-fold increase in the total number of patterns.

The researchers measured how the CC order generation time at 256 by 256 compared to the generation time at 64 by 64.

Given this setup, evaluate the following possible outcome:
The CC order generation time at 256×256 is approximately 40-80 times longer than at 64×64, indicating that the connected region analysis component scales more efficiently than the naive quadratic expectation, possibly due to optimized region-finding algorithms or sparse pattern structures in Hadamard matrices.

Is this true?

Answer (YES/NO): NO